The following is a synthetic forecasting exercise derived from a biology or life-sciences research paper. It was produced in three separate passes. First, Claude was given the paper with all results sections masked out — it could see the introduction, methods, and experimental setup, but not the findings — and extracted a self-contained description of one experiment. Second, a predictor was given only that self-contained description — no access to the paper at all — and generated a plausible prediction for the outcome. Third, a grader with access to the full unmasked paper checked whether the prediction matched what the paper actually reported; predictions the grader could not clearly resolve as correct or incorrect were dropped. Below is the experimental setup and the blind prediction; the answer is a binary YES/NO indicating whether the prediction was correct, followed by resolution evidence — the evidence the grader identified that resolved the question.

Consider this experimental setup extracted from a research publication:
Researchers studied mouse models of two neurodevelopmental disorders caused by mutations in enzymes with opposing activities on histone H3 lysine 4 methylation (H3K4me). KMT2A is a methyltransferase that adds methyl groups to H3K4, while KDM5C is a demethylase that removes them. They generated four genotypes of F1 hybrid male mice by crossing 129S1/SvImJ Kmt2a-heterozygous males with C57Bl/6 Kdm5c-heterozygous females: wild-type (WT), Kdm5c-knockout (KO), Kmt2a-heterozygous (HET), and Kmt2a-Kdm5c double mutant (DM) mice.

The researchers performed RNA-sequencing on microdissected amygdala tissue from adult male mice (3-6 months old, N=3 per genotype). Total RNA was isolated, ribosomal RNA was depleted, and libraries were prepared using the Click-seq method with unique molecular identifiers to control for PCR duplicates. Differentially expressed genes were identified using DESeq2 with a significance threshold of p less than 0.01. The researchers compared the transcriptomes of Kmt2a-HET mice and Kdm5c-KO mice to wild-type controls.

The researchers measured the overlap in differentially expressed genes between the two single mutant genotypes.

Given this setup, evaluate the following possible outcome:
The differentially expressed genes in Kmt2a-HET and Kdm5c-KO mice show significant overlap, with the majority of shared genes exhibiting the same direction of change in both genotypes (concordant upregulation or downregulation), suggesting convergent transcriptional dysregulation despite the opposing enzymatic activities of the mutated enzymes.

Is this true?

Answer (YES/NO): YES